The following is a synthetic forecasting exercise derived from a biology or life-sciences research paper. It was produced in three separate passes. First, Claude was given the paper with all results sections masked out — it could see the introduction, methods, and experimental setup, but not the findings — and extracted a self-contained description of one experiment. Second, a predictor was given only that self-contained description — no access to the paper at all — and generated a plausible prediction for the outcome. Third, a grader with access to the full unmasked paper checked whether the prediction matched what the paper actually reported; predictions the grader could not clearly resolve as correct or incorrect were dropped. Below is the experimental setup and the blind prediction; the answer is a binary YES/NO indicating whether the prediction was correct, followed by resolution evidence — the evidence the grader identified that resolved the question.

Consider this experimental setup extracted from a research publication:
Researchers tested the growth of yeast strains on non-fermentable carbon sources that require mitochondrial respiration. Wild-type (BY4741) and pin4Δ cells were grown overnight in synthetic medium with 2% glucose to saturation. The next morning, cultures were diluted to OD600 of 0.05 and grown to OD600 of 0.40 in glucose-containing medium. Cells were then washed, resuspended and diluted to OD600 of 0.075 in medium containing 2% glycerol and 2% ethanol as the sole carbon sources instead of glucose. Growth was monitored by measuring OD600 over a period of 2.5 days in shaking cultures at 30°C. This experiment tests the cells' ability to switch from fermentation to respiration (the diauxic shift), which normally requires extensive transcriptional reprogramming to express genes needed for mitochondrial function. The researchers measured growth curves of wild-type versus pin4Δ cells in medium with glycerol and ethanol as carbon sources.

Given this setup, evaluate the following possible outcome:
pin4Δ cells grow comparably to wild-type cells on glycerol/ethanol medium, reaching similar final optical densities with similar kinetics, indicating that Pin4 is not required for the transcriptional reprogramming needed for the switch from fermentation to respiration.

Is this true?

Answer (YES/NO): NO